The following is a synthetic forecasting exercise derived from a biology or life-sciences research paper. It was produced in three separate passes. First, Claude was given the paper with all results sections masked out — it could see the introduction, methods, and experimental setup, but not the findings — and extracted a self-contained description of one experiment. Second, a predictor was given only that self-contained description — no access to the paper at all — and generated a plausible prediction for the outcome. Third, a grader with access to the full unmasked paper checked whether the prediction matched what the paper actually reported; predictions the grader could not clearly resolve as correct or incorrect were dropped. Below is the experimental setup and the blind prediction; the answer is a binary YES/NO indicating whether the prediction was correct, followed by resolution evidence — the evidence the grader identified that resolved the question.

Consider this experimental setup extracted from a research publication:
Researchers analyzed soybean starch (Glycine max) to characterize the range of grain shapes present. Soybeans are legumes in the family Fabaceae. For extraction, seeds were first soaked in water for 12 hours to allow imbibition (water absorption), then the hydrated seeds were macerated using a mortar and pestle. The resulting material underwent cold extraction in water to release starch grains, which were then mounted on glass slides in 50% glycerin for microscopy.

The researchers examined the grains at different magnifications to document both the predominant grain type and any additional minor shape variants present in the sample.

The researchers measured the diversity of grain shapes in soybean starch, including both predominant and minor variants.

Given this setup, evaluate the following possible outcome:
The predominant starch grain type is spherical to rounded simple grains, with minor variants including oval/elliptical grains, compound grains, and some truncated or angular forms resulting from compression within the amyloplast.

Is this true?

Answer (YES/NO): NO